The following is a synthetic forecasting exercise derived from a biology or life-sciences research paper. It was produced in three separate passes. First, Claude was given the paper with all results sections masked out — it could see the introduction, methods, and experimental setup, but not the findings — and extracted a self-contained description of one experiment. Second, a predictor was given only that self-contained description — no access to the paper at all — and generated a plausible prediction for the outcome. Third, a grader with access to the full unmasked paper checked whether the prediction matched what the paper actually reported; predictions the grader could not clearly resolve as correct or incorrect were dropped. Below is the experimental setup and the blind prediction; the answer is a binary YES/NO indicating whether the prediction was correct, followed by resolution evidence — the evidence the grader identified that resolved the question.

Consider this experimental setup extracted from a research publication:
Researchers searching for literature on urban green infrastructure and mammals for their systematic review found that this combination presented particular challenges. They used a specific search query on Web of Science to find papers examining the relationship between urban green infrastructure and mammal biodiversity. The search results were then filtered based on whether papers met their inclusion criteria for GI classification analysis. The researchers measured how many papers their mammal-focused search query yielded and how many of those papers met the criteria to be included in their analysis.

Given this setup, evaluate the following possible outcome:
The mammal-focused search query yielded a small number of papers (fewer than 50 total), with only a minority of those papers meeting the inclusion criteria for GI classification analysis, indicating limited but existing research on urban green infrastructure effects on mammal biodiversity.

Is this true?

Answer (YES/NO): NO